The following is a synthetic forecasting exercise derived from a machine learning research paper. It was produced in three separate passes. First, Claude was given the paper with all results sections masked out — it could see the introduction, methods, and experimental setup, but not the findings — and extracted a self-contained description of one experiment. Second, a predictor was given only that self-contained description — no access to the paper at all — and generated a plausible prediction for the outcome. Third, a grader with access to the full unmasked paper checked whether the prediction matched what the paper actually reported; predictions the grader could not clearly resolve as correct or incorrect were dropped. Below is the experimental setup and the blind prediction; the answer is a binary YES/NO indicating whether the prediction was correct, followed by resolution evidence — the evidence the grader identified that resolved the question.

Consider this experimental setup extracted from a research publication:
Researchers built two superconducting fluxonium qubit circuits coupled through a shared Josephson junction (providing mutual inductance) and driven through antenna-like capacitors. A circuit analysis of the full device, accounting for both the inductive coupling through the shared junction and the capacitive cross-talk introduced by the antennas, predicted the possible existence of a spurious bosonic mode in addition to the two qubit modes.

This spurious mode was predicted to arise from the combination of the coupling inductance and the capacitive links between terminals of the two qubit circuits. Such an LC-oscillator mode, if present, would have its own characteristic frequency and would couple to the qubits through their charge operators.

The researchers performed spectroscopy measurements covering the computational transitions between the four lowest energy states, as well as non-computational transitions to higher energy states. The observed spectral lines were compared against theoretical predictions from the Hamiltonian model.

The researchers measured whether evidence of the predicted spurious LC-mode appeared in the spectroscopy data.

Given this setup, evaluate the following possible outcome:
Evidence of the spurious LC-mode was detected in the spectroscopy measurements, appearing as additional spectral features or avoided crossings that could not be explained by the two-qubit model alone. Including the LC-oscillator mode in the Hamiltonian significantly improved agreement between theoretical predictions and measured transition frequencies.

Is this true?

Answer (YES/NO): YES